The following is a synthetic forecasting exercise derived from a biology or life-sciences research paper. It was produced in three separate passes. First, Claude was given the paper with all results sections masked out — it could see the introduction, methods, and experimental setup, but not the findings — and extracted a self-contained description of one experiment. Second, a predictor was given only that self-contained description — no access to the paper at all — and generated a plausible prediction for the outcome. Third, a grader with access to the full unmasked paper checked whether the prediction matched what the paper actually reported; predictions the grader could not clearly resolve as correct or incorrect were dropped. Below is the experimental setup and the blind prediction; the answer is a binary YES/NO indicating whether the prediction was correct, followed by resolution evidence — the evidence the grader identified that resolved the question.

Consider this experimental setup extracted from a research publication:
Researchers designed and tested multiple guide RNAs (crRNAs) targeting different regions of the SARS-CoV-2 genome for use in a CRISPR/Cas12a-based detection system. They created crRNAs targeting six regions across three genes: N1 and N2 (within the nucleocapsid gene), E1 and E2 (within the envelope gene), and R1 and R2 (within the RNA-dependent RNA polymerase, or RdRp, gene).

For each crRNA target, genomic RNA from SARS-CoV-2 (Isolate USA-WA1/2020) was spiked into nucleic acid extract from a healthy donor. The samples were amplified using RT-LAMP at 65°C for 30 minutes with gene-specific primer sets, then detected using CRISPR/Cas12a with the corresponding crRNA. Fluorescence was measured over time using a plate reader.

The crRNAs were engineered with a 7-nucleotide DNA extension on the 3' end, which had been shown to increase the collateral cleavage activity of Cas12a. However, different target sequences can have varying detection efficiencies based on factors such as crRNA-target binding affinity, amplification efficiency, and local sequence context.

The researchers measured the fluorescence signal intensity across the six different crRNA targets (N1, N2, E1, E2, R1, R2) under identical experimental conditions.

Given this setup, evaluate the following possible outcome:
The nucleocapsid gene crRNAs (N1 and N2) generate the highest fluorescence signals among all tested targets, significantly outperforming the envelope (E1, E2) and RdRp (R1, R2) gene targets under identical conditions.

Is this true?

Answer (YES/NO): NO